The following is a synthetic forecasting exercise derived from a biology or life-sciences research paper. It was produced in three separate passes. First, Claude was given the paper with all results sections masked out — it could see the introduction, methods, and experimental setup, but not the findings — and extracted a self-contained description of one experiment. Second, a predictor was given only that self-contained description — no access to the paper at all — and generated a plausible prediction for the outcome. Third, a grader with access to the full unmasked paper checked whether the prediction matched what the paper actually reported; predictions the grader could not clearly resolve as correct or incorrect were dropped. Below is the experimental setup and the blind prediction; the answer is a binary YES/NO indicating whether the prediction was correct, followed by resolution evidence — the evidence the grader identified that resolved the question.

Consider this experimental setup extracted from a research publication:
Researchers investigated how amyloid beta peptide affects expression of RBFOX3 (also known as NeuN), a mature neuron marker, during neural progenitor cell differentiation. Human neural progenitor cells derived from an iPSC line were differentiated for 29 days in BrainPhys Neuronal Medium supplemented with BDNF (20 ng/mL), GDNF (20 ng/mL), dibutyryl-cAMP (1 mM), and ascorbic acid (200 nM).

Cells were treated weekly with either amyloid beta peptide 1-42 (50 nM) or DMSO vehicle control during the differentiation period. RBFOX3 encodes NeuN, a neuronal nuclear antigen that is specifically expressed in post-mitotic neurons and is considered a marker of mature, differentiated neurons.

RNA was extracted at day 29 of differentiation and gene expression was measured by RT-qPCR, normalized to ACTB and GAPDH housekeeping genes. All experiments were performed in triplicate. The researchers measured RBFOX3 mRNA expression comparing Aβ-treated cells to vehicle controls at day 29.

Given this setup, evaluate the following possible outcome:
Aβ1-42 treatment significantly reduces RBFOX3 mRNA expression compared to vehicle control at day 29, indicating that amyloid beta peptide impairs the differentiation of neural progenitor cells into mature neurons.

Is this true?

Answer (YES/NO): NO